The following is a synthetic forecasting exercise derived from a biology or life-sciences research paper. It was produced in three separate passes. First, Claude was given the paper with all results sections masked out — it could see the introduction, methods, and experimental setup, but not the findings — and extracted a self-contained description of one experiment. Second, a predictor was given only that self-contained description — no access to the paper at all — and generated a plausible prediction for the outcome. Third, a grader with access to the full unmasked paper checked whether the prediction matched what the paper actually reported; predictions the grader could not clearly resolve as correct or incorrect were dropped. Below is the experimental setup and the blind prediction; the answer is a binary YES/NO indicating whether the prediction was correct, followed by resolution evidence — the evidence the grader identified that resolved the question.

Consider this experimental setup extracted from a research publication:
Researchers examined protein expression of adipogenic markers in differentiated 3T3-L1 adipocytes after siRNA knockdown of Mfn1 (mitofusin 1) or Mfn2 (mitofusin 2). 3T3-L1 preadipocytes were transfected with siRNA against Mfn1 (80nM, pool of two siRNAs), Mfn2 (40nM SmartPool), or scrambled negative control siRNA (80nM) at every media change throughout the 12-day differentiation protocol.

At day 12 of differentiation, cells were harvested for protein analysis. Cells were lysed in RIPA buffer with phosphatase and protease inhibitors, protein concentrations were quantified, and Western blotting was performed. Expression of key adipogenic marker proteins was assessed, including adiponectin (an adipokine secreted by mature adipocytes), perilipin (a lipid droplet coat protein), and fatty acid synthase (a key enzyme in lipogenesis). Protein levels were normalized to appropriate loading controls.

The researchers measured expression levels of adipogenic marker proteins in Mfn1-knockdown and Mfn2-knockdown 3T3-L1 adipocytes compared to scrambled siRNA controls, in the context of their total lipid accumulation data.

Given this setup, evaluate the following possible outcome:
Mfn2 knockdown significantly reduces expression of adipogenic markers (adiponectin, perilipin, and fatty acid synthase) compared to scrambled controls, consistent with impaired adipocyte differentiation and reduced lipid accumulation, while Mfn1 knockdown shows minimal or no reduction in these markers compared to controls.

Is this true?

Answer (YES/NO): YES